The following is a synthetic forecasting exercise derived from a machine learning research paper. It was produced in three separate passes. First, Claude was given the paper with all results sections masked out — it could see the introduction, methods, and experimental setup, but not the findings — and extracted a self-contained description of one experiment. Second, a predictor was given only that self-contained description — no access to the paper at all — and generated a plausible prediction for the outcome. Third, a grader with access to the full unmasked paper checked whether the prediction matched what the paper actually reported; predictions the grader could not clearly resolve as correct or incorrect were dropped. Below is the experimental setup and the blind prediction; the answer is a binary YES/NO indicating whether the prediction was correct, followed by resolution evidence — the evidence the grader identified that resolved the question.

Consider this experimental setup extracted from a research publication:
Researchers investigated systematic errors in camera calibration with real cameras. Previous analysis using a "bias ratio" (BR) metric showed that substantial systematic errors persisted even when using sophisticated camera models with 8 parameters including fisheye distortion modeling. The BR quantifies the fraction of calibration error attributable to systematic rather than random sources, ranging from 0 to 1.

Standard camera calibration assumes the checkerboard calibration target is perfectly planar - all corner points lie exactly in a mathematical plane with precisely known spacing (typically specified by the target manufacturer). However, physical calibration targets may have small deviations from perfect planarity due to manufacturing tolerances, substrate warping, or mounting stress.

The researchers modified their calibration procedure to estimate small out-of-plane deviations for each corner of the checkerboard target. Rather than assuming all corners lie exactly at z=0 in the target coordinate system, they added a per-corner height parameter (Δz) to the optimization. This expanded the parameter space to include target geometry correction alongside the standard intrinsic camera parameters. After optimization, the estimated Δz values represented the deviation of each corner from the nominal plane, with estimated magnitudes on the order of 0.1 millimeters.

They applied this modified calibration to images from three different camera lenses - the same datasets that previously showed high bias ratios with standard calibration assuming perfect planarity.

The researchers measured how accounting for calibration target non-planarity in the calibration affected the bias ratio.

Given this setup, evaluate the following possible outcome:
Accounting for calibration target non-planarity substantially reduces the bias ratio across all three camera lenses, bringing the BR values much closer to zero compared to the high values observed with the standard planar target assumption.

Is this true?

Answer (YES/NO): YES